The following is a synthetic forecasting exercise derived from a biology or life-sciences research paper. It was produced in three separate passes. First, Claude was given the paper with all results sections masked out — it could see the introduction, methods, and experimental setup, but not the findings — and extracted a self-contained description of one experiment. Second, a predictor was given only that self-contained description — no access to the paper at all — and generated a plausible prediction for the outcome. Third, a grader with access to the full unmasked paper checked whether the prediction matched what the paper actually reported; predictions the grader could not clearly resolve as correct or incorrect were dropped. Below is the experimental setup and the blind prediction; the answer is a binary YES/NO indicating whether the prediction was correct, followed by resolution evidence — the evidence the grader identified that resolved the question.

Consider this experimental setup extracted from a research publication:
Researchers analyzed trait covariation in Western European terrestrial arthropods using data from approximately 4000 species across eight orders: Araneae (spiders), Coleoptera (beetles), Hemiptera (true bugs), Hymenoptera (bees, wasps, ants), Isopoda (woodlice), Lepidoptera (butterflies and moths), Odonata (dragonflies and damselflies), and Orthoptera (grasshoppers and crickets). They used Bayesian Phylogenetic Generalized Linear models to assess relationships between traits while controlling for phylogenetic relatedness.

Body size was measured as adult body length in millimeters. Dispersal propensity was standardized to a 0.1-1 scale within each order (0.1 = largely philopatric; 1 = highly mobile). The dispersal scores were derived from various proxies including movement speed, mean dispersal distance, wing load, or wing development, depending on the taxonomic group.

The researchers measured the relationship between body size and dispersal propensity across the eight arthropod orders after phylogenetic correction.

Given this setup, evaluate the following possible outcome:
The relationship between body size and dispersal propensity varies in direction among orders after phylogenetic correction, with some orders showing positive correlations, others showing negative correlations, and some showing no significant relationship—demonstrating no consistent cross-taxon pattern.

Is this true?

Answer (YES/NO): NO